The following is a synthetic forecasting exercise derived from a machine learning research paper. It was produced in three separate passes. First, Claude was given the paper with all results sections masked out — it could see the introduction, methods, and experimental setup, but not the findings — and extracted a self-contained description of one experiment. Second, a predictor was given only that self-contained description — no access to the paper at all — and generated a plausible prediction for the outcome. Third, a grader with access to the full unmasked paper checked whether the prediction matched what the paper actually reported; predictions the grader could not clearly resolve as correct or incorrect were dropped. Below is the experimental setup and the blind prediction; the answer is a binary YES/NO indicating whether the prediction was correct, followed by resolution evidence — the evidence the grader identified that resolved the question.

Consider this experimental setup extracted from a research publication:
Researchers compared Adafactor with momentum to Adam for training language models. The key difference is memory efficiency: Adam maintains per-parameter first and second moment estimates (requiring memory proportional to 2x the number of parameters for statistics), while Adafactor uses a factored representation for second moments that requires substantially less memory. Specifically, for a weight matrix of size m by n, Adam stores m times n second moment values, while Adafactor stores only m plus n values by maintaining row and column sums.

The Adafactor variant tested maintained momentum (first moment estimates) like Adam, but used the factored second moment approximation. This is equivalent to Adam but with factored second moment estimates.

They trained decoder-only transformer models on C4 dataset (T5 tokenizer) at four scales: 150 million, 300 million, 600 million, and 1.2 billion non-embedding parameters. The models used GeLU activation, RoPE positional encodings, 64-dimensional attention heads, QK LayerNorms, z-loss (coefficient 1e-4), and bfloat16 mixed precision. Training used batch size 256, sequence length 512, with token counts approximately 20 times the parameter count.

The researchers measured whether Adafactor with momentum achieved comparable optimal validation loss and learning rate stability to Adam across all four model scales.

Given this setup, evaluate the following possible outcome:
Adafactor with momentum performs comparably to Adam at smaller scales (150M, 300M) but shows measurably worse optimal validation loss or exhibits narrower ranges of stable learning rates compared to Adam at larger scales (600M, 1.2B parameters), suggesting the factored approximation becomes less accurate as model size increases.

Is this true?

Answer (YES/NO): NO